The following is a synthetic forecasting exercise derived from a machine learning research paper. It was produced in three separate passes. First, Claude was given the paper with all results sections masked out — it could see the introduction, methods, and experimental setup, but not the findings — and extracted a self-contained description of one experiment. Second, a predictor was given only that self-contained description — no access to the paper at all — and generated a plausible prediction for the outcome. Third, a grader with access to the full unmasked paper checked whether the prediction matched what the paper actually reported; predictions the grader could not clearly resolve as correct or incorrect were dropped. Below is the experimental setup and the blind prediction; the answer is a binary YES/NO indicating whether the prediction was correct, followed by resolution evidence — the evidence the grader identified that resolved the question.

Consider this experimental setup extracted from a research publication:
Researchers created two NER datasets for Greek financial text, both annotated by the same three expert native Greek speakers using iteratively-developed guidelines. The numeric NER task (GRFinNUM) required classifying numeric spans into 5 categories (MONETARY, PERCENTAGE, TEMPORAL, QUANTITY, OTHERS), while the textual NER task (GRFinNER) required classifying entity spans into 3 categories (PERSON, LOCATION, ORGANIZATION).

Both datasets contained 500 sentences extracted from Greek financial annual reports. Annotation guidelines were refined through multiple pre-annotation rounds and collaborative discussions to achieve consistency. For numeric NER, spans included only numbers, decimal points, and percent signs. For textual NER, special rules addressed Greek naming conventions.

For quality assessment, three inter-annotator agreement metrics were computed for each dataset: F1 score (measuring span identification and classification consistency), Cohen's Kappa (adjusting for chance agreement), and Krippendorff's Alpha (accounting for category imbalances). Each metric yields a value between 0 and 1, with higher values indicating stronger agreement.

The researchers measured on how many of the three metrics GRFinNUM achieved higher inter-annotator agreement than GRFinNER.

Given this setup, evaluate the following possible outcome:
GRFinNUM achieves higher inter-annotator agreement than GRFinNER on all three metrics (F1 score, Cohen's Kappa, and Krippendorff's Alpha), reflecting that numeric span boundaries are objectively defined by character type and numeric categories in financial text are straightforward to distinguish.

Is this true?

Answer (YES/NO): NO